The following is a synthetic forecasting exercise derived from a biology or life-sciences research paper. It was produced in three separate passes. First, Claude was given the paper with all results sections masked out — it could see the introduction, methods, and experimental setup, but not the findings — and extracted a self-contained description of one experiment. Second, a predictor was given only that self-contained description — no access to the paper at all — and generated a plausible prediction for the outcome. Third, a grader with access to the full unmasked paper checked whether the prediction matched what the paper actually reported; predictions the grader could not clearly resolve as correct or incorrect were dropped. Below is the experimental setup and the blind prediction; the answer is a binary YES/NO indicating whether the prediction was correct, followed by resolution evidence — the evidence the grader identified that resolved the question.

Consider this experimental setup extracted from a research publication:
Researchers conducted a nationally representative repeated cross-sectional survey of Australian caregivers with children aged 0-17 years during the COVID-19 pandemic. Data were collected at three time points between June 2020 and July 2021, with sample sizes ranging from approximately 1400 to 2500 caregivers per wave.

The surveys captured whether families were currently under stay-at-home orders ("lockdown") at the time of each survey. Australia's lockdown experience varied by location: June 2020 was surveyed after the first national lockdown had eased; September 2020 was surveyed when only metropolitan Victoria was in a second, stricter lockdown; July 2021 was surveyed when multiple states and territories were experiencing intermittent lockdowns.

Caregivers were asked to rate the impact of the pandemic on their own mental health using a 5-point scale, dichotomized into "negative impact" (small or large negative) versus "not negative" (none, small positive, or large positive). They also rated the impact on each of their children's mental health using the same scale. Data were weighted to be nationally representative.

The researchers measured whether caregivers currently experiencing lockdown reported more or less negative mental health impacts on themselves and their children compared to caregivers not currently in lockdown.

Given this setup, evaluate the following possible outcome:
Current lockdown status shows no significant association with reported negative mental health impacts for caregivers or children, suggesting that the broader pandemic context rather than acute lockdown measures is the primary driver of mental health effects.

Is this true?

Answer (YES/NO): NO